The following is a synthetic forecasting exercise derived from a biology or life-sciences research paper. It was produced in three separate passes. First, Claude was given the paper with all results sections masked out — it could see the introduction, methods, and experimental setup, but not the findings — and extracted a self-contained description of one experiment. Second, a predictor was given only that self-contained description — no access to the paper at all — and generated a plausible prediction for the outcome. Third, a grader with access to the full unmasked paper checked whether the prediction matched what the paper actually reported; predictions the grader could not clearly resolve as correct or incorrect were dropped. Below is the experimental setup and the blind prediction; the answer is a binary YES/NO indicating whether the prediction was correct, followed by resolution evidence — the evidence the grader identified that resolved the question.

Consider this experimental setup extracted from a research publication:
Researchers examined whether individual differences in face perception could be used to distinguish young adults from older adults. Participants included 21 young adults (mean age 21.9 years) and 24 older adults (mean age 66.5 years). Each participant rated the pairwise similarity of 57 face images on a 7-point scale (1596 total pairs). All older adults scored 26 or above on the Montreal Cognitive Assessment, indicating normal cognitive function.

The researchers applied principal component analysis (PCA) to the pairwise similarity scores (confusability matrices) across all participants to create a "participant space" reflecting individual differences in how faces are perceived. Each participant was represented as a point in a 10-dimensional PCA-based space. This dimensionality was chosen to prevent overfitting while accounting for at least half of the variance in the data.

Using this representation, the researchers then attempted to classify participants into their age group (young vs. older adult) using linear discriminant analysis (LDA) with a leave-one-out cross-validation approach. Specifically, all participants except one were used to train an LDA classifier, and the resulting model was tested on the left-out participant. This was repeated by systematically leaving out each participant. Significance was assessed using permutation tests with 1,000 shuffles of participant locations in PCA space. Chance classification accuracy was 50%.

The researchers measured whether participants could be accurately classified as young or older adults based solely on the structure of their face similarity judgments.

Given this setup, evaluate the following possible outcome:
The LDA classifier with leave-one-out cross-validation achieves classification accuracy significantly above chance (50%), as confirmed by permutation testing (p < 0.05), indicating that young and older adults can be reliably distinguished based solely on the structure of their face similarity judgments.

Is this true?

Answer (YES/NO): YES